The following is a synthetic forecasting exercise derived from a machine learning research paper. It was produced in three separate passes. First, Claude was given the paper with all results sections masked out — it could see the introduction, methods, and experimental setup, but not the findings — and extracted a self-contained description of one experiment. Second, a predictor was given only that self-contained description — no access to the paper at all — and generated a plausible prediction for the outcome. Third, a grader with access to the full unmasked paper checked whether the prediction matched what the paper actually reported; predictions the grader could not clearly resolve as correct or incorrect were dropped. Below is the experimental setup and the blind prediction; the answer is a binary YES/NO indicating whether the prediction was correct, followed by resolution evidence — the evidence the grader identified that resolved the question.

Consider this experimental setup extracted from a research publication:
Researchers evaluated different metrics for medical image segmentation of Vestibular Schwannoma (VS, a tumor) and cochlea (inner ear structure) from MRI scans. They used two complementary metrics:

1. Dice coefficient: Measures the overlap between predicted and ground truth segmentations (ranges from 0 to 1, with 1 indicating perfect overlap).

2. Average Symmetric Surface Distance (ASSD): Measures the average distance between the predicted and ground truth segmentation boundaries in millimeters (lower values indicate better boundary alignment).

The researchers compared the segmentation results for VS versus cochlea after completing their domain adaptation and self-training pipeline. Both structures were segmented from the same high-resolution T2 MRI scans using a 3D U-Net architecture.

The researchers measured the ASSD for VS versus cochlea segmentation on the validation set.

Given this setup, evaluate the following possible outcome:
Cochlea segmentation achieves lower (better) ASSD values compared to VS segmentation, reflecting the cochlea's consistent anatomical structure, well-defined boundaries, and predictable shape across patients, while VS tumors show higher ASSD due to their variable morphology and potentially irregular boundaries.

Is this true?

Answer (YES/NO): YES